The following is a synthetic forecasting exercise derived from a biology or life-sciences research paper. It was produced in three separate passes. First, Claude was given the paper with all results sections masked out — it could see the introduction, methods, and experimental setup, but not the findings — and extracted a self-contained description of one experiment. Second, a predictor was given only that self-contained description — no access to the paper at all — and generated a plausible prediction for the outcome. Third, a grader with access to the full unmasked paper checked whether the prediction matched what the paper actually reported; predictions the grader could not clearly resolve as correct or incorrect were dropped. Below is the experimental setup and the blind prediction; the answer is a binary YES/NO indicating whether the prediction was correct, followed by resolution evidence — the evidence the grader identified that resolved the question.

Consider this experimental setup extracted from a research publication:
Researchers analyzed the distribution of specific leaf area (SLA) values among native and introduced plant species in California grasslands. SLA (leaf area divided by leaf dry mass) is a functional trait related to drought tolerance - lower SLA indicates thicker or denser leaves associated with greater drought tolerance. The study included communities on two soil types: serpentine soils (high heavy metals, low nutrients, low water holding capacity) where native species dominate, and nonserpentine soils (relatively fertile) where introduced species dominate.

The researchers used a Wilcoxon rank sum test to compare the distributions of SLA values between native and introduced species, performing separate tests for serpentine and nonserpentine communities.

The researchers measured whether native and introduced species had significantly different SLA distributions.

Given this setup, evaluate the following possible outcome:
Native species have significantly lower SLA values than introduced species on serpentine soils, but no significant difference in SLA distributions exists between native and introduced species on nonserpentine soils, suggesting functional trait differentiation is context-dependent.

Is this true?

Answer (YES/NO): NO